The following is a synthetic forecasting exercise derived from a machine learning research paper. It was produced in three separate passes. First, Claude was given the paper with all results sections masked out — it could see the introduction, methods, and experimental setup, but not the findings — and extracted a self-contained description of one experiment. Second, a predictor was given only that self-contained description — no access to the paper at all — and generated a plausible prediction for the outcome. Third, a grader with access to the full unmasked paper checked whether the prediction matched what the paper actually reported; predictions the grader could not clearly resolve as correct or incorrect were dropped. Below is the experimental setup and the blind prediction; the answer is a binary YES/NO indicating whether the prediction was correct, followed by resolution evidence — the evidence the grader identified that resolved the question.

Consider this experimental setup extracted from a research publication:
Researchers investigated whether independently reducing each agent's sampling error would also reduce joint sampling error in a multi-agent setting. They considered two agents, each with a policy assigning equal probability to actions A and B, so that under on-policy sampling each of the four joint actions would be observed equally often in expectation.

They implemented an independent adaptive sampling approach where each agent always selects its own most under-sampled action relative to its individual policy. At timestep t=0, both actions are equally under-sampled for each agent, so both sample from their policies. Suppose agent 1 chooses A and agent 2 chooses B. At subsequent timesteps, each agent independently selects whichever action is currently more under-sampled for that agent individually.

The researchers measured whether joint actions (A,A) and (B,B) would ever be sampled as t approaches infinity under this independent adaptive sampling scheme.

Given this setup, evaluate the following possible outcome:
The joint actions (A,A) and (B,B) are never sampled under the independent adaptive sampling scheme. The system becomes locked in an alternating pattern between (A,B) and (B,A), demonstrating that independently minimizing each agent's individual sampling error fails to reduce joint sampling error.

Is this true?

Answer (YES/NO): YES